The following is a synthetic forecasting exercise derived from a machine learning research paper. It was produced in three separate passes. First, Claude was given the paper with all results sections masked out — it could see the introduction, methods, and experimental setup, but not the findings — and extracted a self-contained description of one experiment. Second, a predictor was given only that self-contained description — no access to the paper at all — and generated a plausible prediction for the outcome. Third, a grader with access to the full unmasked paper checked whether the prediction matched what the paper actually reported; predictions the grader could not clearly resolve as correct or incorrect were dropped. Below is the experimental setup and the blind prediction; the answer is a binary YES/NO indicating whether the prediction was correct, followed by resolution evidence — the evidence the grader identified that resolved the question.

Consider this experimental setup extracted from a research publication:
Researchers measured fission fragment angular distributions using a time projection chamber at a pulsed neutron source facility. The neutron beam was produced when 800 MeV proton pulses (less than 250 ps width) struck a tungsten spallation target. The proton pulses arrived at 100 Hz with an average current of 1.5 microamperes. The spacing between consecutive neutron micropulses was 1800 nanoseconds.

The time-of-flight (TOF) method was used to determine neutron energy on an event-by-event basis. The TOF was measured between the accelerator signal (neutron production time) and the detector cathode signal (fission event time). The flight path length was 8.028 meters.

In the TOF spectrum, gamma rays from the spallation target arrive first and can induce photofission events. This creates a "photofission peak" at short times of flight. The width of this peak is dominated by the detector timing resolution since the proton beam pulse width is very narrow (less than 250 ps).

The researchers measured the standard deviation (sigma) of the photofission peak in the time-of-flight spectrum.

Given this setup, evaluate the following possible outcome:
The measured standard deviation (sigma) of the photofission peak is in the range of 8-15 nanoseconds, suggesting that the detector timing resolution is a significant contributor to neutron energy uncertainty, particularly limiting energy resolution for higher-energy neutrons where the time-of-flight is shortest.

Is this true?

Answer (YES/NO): NO